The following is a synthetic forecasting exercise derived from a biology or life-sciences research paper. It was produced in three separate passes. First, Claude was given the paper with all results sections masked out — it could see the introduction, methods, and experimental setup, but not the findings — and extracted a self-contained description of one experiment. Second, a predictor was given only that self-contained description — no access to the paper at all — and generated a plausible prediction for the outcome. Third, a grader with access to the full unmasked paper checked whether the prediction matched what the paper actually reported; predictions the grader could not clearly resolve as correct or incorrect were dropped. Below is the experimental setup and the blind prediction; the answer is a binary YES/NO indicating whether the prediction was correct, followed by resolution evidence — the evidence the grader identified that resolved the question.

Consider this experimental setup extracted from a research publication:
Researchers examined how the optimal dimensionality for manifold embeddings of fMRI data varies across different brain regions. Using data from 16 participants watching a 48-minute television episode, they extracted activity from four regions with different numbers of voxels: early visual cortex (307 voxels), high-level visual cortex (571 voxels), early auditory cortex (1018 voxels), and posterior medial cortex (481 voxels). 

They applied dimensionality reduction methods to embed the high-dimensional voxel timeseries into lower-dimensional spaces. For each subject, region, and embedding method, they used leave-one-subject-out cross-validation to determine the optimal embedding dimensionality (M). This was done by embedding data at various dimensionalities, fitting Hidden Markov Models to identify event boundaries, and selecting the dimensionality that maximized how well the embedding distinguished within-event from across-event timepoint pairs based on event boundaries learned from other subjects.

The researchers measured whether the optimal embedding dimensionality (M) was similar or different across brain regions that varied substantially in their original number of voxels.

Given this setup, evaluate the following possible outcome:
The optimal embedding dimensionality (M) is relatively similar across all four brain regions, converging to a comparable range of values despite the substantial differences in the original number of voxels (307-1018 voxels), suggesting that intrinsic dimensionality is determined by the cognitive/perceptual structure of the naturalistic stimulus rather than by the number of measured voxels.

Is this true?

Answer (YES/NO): YES